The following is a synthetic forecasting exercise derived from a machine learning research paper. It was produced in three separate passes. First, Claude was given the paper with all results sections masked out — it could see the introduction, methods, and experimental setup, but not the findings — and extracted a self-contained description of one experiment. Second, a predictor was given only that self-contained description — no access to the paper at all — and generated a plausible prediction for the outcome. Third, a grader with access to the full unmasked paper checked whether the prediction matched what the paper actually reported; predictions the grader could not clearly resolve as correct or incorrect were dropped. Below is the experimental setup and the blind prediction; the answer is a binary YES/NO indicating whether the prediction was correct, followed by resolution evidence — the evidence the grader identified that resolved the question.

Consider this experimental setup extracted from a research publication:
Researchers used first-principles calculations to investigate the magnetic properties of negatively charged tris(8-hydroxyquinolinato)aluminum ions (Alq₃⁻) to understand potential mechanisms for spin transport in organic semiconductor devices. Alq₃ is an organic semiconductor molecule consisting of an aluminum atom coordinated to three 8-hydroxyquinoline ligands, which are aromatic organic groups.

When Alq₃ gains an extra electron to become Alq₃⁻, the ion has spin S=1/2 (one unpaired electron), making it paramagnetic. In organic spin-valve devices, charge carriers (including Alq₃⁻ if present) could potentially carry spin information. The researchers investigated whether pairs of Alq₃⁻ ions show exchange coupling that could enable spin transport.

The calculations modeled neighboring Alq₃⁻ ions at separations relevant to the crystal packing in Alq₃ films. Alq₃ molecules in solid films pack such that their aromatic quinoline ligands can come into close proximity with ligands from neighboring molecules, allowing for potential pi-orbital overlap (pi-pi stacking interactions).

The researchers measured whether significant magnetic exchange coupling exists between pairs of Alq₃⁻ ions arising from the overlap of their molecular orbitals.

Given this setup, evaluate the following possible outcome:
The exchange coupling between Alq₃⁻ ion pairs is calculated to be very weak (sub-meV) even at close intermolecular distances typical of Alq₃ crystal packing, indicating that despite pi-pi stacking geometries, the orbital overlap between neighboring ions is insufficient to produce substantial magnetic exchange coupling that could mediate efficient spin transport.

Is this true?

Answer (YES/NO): NO